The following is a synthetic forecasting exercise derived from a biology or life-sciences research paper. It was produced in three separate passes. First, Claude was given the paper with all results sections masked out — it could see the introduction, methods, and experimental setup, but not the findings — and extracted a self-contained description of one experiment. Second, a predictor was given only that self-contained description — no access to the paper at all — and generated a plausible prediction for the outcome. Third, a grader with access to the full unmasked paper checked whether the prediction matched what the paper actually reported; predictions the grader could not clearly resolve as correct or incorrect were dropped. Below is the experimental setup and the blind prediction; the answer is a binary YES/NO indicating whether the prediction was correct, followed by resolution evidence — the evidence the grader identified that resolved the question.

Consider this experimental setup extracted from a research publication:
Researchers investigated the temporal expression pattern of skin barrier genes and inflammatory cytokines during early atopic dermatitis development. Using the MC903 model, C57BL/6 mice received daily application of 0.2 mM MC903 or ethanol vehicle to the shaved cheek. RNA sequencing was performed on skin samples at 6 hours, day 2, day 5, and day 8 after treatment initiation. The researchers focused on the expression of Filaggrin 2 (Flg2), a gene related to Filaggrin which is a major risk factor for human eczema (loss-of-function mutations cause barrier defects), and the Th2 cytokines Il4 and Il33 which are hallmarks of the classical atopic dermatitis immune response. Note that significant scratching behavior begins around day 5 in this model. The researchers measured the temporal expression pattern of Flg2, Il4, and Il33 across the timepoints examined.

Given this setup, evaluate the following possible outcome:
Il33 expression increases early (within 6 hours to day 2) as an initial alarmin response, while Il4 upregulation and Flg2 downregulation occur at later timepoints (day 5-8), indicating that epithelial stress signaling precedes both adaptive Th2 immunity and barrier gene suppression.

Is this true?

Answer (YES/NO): NO